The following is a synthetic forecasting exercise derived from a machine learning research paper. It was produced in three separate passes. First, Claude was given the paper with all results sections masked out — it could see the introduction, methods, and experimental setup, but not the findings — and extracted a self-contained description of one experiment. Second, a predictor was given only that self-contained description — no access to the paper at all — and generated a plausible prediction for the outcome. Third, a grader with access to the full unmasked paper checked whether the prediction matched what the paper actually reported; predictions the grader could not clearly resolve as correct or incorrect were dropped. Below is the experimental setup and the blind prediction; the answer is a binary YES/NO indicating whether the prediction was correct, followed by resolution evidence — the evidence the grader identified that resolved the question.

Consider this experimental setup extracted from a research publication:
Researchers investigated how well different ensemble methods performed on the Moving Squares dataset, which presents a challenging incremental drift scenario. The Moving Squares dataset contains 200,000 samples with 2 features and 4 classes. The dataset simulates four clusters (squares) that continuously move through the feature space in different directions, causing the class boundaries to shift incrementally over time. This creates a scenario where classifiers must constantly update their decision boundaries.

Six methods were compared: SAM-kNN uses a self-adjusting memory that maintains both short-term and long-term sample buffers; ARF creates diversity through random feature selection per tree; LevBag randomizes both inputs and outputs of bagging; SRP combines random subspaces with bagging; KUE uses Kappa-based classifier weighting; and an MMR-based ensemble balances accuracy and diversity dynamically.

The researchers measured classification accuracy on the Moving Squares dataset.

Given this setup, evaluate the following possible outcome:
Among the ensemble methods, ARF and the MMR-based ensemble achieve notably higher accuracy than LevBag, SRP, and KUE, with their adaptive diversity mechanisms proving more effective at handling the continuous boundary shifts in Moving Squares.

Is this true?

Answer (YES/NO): NO